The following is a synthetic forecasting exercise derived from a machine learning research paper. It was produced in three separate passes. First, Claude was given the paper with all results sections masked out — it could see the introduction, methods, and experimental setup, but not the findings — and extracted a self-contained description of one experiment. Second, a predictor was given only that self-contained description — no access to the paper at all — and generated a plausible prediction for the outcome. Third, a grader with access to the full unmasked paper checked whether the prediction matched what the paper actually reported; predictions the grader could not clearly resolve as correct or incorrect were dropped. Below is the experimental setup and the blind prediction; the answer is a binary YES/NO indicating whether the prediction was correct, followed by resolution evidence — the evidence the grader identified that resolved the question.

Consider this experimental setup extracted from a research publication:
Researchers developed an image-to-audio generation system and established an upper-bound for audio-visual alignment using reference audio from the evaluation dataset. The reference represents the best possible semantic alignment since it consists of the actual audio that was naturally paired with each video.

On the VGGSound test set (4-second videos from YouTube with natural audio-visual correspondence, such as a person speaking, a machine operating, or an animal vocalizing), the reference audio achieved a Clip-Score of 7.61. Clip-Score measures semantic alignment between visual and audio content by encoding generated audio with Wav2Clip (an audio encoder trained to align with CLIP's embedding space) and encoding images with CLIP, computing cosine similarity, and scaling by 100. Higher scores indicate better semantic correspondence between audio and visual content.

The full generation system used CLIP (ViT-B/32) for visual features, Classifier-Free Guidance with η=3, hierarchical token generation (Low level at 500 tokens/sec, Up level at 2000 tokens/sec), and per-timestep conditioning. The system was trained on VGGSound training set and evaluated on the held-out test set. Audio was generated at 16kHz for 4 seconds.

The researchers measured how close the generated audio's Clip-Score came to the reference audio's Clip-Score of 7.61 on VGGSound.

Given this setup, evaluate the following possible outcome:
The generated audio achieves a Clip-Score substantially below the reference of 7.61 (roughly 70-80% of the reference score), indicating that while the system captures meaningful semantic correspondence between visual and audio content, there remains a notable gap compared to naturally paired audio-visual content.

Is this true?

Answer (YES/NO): NO